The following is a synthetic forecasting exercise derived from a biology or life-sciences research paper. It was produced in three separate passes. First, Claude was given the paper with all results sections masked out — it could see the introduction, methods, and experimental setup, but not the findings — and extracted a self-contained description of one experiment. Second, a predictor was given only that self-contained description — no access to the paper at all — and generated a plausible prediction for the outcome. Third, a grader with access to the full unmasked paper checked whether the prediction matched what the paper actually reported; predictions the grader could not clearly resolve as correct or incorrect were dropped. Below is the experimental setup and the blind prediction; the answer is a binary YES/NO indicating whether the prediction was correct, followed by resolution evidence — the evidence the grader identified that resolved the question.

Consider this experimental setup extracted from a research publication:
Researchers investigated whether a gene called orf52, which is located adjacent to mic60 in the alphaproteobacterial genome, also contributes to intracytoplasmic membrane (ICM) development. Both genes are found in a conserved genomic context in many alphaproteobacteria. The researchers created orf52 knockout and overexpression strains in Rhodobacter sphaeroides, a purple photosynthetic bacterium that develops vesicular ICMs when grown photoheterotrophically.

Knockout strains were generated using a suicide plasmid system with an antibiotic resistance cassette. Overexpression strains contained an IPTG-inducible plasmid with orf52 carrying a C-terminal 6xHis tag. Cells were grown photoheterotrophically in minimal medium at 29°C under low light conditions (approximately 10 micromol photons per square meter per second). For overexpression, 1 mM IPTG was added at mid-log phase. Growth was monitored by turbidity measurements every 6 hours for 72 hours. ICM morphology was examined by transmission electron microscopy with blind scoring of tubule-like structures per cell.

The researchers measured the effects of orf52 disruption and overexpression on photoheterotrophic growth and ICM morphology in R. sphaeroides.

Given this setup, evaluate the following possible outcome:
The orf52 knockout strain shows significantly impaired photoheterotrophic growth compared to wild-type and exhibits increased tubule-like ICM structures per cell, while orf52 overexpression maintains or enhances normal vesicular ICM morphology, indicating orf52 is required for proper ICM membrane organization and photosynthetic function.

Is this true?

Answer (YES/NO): NO